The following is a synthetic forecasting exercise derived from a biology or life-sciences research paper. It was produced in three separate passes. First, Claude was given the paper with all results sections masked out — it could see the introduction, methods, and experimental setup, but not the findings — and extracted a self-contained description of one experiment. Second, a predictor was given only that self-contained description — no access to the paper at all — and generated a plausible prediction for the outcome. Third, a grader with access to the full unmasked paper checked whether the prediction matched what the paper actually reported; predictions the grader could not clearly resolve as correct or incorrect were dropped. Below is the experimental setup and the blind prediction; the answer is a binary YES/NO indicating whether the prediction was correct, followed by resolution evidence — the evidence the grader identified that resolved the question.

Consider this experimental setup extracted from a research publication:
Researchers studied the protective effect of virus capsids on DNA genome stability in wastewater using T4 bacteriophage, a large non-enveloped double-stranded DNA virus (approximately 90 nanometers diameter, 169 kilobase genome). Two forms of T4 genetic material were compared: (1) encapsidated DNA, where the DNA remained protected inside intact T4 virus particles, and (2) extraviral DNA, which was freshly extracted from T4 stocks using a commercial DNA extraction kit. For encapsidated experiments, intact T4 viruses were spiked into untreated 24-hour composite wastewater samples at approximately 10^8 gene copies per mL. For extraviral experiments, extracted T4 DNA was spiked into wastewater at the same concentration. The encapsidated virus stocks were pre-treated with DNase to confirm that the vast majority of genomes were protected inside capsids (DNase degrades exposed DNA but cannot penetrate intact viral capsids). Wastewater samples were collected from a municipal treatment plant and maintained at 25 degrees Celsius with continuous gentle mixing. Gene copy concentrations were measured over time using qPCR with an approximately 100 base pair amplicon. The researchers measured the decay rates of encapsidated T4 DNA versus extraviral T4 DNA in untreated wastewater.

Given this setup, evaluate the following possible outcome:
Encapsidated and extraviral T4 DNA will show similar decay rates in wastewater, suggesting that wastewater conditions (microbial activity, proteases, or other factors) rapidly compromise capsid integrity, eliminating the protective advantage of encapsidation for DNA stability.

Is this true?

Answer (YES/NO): NO